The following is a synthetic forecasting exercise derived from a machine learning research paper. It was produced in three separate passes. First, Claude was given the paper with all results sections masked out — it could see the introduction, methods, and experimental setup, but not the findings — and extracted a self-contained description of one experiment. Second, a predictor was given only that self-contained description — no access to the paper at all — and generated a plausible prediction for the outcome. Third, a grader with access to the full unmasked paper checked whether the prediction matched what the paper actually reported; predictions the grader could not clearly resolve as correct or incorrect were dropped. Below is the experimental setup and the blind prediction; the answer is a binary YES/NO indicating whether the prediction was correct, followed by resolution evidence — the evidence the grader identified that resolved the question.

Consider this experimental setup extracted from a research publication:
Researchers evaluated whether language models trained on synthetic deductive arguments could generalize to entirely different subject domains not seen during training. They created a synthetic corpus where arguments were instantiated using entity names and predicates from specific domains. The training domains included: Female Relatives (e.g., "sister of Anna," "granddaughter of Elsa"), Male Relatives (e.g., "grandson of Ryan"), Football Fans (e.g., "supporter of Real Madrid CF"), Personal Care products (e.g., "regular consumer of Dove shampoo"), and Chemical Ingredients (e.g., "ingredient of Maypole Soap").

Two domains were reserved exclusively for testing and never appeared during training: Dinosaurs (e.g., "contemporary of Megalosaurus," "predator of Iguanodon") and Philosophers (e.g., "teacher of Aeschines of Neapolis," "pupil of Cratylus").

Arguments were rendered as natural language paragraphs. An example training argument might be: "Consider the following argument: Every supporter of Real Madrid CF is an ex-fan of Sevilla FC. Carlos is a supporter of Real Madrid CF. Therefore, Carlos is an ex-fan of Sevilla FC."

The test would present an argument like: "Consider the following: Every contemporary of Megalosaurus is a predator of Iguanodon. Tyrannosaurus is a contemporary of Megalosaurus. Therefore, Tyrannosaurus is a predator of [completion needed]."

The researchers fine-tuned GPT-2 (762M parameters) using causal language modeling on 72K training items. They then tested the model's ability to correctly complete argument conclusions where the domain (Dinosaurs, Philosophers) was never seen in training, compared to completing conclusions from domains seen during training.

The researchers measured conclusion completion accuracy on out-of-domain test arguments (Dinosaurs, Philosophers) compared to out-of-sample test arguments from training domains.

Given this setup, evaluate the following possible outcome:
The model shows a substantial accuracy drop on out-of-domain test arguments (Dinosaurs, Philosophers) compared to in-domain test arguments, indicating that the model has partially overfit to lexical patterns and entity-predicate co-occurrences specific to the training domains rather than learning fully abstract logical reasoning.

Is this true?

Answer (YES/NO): NO